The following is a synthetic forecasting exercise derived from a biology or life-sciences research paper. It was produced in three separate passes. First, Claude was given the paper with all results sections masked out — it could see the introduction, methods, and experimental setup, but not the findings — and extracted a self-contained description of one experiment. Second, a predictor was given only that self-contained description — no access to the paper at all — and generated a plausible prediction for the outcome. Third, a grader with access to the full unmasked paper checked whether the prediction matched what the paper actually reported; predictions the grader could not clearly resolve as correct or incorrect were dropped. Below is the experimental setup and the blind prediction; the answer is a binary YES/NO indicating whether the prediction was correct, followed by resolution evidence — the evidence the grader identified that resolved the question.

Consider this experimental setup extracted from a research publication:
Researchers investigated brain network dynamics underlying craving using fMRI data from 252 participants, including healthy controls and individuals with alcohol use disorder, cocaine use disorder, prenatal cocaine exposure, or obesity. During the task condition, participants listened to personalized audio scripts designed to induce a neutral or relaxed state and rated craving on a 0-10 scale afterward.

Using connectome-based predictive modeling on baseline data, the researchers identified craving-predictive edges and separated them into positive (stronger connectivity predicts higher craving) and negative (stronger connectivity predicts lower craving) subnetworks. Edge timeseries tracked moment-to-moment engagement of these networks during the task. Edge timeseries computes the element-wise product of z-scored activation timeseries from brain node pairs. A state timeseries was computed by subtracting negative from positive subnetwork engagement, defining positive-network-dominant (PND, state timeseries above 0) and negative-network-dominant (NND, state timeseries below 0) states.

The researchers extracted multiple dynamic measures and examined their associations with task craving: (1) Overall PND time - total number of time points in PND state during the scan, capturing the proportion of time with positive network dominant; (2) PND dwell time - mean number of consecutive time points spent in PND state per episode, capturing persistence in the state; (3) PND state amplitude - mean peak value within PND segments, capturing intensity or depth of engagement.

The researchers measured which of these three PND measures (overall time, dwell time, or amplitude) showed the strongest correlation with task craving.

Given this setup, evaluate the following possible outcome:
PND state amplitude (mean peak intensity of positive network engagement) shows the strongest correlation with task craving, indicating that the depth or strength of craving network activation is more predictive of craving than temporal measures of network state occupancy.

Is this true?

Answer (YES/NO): NO